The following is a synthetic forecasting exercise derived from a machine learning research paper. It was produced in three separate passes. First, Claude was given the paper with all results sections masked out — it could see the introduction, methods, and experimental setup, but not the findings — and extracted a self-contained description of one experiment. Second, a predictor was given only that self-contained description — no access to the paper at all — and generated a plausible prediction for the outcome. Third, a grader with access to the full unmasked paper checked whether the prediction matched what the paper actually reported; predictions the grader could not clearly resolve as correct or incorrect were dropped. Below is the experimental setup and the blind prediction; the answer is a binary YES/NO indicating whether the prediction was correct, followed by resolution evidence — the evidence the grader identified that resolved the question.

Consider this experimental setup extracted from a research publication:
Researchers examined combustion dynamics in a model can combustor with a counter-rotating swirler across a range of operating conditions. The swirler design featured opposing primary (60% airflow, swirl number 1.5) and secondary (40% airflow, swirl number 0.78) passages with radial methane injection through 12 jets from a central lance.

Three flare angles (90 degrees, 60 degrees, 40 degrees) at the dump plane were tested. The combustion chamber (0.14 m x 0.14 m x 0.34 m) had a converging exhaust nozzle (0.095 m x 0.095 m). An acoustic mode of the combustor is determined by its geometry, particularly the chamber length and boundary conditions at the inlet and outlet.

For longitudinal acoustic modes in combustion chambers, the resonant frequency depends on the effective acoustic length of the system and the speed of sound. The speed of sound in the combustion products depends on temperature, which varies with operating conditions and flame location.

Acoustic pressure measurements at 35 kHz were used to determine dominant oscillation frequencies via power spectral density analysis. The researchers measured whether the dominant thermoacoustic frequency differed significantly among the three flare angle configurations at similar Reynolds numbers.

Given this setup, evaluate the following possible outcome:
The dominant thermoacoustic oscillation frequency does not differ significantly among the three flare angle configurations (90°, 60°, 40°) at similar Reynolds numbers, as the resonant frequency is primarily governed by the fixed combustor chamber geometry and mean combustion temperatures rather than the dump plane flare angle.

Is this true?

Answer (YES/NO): NO